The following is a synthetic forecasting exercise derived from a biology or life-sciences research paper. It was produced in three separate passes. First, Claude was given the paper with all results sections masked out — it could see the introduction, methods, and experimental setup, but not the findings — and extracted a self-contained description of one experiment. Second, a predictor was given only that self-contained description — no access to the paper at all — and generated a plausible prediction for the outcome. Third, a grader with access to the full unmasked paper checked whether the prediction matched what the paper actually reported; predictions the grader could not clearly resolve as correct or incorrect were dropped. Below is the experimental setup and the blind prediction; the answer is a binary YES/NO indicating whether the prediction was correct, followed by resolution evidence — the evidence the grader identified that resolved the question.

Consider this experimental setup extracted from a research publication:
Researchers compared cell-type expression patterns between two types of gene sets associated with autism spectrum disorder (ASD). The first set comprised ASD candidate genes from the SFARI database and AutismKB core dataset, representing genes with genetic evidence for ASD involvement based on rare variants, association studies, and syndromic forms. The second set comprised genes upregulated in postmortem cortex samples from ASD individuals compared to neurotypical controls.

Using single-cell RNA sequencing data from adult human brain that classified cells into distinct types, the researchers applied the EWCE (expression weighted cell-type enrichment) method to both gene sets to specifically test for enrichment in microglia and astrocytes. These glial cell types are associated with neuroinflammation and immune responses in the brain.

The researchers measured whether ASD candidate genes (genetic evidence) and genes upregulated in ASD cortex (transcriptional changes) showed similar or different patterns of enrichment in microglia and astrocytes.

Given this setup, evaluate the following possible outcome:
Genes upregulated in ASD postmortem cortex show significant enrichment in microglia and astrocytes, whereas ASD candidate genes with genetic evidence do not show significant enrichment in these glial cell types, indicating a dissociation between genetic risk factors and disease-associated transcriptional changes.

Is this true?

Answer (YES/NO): YES